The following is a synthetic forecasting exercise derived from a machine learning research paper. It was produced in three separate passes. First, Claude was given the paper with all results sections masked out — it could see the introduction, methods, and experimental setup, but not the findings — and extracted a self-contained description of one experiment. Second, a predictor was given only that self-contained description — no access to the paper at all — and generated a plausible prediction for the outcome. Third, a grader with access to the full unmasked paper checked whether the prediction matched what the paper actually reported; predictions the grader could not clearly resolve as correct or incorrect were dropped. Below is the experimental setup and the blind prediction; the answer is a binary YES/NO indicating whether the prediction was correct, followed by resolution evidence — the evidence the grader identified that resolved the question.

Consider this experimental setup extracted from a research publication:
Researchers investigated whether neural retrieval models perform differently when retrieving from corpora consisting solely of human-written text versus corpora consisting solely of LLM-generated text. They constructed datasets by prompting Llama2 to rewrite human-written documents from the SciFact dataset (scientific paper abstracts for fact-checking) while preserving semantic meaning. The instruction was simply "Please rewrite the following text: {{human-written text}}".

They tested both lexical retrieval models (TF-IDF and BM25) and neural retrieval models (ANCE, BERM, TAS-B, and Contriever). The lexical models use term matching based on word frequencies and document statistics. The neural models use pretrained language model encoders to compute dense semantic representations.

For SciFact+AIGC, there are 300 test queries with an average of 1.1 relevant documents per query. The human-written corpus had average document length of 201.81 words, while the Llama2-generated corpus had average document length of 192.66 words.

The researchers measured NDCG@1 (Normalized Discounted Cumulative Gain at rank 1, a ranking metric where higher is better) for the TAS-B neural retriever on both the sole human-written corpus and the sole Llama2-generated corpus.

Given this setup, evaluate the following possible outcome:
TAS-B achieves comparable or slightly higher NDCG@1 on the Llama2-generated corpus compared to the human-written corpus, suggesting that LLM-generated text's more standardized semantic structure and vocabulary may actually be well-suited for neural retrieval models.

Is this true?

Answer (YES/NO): NO